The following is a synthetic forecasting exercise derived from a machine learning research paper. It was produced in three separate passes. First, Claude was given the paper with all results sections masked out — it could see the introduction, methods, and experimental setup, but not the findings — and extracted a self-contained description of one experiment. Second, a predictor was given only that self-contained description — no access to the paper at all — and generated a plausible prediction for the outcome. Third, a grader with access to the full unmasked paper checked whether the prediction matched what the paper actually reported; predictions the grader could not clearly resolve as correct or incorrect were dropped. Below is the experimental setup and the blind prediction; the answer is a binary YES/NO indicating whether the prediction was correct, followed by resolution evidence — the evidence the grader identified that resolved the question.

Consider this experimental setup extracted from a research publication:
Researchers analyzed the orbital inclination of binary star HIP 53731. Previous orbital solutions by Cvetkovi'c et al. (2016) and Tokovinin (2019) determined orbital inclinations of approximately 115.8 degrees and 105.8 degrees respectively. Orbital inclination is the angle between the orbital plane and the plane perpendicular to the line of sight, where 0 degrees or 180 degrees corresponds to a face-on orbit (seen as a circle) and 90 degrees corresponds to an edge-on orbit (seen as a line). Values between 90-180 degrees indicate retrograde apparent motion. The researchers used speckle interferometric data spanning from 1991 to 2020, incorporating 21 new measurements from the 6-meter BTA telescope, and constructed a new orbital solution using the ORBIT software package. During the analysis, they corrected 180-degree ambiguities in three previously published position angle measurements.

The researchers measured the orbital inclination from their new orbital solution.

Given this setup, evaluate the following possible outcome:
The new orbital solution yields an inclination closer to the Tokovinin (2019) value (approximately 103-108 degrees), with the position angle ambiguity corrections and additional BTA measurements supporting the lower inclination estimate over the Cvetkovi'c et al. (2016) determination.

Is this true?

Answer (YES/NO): NO